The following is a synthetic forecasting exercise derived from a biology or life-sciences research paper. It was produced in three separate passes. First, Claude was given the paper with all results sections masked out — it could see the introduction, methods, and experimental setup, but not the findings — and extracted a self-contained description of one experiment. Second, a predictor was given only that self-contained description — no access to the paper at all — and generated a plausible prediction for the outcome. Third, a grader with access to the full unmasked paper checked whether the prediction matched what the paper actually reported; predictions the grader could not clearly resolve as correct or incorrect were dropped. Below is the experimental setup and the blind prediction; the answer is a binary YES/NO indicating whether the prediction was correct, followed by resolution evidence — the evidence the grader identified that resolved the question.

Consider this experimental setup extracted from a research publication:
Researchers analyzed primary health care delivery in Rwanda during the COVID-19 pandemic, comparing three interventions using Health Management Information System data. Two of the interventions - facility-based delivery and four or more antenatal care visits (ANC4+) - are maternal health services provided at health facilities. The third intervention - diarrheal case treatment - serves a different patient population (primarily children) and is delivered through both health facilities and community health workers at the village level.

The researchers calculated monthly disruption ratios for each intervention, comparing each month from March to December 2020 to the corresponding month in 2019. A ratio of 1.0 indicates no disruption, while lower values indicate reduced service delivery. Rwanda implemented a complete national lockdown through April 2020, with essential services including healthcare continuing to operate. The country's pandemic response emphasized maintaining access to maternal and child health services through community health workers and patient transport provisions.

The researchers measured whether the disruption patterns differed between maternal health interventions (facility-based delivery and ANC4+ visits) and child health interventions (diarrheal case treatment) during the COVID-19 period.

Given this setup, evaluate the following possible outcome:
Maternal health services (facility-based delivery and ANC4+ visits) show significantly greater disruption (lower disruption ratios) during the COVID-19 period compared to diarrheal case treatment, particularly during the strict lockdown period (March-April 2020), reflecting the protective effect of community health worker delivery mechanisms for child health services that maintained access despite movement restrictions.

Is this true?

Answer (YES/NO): NO